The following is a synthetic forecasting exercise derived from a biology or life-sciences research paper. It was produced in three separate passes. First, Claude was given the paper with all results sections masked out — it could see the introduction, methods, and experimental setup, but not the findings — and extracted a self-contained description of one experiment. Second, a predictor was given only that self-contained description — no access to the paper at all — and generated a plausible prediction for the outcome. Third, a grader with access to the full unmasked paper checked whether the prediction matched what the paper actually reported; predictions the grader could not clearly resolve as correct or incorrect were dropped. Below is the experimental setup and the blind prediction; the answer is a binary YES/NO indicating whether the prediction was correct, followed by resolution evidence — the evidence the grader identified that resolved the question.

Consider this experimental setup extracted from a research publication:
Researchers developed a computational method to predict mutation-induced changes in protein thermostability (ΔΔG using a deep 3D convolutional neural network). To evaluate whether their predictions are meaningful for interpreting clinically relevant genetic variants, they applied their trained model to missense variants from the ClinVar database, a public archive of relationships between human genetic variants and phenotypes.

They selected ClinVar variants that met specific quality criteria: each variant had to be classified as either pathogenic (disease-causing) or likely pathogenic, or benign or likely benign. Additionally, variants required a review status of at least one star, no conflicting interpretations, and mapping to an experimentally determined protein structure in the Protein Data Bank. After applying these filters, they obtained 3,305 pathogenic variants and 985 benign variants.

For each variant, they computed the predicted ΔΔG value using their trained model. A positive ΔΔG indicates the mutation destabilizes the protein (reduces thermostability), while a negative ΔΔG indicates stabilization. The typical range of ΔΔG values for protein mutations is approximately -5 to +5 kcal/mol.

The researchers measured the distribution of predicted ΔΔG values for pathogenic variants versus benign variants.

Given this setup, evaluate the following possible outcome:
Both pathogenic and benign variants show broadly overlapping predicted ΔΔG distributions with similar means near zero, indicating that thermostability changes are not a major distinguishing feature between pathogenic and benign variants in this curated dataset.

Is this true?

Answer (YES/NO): NO